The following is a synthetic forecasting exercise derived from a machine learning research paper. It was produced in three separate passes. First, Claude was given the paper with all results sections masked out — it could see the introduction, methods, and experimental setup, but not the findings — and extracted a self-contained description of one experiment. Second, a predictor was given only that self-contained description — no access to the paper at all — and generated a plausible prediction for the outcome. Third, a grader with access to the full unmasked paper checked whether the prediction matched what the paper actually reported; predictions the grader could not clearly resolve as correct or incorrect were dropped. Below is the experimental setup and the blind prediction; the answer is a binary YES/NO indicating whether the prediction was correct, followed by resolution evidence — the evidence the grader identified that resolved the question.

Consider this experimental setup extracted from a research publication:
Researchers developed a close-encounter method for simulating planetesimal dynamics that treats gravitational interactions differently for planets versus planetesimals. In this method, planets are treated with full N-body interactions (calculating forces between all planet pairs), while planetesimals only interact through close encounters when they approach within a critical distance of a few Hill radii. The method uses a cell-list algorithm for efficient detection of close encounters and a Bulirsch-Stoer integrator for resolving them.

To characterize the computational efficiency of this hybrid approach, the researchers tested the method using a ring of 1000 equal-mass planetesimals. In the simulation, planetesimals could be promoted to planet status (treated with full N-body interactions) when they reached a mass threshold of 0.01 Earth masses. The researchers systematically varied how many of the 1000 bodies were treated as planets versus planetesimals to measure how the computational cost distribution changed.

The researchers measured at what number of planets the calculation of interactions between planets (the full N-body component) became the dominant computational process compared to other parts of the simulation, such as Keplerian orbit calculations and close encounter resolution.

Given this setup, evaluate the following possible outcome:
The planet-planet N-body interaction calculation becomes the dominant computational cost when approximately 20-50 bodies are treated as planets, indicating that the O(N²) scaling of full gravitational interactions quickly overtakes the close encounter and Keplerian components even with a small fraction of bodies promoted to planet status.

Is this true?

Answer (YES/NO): YES